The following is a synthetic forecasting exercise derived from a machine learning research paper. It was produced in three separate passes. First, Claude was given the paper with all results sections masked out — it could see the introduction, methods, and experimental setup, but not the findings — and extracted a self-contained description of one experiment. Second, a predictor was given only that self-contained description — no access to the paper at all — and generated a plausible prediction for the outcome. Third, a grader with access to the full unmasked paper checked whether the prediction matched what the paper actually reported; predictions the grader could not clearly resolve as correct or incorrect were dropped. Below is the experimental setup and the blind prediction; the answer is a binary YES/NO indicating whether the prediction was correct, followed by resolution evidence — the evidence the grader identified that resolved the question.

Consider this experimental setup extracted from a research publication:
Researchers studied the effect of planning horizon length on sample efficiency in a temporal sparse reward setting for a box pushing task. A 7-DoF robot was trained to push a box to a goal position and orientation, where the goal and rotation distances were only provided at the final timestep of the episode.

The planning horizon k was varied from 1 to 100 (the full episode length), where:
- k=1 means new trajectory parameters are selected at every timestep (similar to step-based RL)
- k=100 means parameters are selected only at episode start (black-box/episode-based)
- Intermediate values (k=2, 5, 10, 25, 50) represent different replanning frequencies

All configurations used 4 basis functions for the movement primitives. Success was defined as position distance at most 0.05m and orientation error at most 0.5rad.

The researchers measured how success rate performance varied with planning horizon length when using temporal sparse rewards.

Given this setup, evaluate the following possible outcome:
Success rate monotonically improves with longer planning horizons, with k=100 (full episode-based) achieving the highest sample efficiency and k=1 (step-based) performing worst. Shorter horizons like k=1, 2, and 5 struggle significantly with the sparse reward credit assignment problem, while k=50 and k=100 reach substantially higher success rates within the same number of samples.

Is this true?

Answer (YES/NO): NO